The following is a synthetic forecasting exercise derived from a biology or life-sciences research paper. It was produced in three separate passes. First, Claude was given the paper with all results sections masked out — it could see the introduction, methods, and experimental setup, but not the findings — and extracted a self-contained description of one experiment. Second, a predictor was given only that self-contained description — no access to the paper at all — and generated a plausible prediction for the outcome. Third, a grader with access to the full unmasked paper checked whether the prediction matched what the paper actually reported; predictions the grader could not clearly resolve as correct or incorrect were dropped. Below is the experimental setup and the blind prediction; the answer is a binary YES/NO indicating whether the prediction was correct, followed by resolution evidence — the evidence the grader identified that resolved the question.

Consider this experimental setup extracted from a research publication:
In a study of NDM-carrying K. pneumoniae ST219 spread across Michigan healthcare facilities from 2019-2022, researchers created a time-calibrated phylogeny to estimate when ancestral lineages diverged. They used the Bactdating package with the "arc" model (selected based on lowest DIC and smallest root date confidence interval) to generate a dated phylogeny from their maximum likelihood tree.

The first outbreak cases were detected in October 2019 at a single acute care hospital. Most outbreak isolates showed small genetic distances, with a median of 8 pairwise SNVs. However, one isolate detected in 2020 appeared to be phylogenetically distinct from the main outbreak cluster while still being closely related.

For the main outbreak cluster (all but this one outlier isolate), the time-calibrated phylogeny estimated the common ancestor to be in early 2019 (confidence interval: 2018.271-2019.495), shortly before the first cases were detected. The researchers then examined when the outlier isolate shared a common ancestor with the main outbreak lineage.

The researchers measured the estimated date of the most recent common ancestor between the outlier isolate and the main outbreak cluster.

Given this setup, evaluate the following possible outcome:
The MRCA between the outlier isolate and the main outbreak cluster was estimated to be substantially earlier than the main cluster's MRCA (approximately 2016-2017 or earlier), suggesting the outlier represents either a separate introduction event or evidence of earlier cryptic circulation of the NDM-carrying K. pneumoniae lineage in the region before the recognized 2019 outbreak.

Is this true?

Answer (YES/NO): YES